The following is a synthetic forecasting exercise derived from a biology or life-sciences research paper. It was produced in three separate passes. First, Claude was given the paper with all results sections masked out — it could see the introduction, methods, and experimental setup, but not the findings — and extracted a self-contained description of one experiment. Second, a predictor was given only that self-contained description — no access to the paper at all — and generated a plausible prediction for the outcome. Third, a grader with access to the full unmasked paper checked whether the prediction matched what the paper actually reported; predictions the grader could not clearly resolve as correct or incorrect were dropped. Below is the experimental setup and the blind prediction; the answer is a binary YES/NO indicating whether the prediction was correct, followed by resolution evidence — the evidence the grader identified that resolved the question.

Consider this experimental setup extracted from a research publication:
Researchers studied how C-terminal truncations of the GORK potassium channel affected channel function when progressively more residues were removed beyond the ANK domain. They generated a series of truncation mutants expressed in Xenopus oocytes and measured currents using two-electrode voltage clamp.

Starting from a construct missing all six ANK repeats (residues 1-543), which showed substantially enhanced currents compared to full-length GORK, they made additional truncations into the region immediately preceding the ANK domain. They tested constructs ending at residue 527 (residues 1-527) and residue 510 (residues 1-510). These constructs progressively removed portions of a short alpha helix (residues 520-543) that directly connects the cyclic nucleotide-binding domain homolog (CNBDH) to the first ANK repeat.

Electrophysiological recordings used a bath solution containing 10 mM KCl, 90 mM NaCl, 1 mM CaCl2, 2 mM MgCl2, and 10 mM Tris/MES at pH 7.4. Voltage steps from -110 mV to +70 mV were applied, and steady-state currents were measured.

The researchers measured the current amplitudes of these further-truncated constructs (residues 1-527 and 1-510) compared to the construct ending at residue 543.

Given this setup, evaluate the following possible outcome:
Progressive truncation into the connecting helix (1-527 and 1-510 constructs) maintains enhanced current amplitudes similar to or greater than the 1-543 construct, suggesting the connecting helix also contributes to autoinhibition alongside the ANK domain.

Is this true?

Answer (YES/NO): NO